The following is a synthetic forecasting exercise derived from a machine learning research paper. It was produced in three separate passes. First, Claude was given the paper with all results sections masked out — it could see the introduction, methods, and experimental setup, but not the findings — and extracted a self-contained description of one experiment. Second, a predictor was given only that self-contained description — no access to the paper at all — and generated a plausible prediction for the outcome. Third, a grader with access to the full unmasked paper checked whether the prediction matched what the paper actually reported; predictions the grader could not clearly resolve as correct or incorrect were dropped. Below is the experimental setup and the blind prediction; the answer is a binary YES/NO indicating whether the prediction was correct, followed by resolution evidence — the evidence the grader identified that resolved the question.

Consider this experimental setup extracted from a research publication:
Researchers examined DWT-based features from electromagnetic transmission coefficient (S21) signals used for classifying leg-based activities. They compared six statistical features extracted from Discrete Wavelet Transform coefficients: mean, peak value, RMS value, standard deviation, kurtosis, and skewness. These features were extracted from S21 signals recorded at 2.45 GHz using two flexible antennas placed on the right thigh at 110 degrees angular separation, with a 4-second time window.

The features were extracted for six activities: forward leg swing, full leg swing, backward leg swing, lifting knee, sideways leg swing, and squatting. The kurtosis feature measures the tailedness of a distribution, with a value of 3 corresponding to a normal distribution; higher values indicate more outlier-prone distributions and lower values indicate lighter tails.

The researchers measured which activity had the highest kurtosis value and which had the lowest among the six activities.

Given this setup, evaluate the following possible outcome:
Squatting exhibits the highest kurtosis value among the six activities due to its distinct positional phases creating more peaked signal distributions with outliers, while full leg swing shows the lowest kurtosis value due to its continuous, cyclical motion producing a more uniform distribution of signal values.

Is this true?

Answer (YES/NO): NO